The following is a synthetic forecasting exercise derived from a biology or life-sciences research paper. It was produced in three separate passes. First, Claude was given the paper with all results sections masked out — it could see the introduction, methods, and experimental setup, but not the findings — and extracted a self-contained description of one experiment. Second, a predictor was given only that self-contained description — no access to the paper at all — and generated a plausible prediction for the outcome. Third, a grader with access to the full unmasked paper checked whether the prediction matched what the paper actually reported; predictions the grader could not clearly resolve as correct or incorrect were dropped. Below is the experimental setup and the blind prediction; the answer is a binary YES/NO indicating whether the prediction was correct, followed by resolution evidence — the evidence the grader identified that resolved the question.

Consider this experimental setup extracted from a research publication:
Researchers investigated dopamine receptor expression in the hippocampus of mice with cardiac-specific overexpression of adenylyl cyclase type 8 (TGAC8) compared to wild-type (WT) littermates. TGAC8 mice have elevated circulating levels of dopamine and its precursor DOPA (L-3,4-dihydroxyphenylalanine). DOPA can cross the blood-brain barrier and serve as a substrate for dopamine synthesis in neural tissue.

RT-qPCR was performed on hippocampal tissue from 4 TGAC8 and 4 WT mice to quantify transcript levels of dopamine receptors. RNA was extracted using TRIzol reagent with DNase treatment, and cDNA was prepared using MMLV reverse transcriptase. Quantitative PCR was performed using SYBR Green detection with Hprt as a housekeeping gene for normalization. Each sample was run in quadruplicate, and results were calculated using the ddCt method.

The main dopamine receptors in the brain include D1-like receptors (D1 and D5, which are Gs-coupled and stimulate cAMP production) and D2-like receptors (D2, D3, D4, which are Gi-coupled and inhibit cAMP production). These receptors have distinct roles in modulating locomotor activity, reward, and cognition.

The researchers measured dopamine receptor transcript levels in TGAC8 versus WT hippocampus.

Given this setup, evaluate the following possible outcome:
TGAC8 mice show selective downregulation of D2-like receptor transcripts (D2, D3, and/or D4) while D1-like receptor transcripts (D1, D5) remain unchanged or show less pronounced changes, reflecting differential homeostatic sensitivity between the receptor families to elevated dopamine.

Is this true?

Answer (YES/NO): NO